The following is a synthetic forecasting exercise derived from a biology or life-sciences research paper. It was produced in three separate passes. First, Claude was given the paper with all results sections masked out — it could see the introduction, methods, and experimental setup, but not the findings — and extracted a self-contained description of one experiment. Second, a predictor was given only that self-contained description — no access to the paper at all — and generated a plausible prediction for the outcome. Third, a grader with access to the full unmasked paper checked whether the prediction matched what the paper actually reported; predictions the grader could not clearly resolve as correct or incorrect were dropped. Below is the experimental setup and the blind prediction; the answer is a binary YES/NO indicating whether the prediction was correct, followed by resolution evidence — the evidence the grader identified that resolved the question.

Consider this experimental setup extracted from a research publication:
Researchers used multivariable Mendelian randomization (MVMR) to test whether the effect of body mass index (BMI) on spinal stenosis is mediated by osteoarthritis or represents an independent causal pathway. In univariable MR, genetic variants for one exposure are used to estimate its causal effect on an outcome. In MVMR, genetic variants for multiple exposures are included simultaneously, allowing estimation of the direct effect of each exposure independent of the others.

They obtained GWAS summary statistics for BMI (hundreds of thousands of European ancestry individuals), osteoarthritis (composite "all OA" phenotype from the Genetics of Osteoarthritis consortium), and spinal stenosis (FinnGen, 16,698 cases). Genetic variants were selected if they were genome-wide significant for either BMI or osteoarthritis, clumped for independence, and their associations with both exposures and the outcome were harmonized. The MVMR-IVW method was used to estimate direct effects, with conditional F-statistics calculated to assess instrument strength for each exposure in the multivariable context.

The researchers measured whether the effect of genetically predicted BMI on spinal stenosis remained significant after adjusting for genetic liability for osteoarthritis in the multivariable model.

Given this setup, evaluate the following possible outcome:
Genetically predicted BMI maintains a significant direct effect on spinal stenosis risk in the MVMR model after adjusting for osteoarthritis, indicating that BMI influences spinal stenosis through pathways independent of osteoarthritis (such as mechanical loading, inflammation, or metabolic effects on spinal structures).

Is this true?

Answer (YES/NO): YES